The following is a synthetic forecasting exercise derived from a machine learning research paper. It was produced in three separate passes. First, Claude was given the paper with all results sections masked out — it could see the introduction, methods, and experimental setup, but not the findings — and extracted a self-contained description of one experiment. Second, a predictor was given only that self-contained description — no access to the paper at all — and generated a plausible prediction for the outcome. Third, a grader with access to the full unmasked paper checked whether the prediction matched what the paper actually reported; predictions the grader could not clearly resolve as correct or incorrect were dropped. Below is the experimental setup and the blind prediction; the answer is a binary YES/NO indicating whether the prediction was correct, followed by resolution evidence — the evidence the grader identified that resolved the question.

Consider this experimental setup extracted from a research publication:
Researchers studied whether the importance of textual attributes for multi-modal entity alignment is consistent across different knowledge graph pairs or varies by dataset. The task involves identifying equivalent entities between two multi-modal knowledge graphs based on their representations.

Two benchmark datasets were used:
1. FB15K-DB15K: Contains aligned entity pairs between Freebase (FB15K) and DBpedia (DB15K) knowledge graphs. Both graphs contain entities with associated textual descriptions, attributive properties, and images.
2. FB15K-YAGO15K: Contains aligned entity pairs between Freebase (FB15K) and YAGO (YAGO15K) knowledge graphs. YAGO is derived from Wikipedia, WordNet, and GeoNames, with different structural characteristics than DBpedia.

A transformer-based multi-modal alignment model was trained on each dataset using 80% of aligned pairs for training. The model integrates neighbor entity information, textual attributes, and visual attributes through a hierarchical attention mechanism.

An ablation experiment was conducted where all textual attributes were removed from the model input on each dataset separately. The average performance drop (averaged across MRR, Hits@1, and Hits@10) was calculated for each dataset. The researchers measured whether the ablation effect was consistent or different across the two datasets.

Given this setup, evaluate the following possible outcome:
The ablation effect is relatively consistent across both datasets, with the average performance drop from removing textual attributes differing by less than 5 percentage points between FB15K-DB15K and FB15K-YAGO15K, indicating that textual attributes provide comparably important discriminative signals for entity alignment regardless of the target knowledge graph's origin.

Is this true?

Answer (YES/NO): YES